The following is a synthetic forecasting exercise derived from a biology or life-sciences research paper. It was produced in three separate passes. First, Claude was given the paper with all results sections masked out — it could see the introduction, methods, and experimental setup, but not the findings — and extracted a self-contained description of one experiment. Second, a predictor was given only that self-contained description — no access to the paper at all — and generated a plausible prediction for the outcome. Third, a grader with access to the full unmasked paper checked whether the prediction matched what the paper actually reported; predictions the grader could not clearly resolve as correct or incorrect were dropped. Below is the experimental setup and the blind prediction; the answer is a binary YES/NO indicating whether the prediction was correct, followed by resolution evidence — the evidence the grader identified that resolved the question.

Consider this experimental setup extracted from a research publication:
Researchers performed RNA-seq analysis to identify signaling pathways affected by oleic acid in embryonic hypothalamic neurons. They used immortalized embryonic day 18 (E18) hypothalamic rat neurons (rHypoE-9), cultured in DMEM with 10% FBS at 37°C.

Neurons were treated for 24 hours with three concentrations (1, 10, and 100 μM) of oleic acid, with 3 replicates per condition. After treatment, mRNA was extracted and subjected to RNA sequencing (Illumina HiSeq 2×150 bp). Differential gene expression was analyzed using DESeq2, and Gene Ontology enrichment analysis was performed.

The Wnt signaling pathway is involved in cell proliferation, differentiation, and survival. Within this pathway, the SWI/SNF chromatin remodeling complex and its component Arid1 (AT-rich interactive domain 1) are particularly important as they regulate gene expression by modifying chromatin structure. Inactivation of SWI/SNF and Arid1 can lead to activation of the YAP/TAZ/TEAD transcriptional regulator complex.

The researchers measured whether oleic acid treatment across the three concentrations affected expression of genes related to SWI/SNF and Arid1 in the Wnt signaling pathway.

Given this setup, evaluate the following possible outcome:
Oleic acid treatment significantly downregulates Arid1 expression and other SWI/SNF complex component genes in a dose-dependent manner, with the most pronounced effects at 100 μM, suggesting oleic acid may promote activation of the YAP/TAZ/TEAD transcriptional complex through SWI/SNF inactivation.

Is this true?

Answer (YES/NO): NO